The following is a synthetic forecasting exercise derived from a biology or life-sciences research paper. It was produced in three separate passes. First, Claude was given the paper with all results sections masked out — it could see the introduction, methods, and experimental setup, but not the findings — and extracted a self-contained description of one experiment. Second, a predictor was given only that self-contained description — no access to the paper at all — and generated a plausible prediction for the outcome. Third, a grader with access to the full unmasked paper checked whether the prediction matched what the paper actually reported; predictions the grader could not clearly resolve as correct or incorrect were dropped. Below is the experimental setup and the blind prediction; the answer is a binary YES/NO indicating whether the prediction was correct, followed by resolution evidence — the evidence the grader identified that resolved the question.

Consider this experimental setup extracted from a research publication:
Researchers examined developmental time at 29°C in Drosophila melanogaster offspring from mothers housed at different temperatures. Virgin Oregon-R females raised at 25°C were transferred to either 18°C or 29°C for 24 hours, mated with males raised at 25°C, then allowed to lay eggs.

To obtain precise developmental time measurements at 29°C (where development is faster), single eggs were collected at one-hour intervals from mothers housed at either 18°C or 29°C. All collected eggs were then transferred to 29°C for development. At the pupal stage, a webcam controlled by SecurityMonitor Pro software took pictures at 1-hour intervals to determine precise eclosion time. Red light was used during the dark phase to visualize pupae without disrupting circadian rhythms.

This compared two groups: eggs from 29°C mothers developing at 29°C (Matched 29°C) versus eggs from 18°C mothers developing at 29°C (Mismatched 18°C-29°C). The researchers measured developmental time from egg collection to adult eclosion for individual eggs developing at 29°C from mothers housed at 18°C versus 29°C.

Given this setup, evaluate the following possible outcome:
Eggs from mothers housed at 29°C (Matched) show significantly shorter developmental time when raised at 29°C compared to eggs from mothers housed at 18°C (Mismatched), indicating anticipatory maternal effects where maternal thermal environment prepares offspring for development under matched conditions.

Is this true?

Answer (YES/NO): YES